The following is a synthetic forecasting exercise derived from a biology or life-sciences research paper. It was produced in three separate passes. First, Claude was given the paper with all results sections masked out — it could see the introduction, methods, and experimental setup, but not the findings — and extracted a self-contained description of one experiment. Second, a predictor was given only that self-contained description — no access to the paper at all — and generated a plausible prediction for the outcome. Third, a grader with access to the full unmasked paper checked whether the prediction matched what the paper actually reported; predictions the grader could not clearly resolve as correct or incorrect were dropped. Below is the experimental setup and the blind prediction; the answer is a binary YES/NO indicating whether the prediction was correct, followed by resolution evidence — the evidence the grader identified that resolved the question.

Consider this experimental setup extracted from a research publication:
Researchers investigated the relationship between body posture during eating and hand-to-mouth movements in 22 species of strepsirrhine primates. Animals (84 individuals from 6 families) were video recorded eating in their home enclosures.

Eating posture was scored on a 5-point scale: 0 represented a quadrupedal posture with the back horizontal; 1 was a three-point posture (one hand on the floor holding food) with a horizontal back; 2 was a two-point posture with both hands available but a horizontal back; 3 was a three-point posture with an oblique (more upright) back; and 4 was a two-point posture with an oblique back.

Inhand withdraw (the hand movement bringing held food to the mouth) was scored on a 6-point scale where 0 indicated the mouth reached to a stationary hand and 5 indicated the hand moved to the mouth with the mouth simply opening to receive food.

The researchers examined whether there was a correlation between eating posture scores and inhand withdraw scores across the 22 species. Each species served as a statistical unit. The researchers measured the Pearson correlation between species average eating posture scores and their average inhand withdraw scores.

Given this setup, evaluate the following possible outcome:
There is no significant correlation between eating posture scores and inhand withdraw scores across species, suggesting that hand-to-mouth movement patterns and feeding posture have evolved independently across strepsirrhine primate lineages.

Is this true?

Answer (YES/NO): YES